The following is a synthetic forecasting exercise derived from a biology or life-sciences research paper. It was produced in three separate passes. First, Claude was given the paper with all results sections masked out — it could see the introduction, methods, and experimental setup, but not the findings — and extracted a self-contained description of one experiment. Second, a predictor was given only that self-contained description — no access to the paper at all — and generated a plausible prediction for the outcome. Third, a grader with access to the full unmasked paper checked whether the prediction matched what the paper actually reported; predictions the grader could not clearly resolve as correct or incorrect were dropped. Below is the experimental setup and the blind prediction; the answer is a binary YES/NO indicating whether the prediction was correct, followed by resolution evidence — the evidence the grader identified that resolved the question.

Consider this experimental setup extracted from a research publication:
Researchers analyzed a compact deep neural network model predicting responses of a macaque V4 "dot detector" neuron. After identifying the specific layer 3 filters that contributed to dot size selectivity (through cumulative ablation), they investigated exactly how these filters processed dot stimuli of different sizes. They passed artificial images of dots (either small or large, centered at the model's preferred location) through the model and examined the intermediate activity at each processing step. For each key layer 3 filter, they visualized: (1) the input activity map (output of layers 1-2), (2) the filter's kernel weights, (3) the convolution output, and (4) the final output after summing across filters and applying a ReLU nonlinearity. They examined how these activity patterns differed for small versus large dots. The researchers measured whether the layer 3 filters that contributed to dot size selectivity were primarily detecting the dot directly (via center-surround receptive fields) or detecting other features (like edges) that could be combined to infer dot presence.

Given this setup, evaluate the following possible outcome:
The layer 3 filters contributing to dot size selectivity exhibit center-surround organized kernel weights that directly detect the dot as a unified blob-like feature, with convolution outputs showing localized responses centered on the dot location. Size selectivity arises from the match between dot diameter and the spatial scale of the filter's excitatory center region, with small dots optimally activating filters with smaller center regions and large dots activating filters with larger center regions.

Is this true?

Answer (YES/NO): NO